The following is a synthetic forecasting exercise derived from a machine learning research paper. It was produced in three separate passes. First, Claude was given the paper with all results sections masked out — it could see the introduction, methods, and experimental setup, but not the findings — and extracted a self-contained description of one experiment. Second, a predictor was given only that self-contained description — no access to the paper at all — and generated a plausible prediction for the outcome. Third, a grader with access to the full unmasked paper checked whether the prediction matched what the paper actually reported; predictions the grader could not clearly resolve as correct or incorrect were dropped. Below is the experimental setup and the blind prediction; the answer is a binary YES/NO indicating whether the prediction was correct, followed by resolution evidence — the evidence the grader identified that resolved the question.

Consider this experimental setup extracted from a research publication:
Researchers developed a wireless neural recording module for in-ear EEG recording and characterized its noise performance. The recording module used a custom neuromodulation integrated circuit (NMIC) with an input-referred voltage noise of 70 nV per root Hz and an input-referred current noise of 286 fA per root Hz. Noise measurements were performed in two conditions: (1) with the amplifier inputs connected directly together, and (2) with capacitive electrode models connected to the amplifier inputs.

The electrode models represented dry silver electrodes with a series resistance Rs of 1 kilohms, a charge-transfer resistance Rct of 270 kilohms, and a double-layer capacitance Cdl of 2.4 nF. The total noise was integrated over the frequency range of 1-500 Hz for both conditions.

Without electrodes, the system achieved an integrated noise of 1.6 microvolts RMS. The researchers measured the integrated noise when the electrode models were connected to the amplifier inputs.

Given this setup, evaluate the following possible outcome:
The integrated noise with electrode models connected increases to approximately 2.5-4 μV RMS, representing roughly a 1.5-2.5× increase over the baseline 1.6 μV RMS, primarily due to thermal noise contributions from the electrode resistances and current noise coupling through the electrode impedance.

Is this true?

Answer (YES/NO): NO